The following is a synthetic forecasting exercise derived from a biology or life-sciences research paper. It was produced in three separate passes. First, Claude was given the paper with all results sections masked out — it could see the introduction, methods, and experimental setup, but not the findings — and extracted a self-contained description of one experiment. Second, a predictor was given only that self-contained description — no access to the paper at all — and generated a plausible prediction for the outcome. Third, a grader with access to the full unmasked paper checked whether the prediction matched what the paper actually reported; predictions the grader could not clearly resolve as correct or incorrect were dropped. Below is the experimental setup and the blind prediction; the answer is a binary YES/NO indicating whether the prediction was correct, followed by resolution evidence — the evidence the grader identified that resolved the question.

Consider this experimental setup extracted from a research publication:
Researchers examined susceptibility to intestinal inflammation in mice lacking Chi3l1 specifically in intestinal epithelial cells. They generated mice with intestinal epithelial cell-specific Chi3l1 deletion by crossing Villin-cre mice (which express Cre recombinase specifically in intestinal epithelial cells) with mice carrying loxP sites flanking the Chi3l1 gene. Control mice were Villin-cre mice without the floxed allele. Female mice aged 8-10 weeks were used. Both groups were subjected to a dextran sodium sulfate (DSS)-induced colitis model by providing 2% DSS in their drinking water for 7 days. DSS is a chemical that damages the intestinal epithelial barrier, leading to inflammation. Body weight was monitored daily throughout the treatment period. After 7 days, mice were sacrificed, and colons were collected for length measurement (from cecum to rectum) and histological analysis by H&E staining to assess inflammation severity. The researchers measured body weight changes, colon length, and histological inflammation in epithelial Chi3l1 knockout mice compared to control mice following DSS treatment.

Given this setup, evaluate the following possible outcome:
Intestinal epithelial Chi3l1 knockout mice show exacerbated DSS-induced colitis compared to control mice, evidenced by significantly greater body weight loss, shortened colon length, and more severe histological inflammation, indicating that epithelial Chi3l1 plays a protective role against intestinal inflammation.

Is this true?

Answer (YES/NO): YES